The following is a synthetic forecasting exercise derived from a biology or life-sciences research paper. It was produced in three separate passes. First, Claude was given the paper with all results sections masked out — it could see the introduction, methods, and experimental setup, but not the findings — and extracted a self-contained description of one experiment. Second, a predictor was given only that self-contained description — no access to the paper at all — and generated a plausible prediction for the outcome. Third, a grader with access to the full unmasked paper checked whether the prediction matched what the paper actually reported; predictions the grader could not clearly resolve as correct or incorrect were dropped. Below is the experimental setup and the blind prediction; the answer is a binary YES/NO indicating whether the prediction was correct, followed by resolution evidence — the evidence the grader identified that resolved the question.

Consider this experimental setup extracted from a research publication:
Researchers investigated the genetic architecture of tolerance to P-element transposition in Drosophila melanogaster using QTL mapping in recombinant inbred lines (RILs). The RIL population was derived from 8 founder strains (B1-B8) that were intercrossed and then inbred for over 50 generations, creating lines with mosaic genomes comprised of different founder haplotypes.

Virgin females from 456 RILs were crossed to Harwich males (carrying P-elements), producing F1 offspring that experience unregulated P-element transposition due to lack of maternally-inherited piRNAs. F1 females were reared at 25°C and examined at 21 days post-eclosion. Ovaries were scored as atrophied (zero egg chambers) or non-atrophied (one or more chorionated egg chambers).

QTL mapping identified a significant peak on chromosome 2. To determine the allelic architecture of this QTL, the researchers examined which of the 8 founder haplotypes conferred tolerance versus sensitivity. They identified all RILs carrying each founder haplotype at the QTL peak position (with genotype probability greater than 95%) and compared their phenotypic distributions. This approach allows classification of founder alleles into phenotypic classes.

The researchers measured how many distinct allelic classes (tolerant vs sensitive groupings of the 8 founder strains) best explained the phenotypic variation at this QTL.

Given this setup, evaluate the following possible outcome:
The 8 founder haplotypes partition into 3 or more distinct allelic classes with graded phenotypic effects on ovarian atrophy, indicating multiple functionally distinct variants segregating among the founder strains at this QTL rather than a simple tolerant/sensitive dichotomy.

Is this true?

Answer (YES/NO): NO